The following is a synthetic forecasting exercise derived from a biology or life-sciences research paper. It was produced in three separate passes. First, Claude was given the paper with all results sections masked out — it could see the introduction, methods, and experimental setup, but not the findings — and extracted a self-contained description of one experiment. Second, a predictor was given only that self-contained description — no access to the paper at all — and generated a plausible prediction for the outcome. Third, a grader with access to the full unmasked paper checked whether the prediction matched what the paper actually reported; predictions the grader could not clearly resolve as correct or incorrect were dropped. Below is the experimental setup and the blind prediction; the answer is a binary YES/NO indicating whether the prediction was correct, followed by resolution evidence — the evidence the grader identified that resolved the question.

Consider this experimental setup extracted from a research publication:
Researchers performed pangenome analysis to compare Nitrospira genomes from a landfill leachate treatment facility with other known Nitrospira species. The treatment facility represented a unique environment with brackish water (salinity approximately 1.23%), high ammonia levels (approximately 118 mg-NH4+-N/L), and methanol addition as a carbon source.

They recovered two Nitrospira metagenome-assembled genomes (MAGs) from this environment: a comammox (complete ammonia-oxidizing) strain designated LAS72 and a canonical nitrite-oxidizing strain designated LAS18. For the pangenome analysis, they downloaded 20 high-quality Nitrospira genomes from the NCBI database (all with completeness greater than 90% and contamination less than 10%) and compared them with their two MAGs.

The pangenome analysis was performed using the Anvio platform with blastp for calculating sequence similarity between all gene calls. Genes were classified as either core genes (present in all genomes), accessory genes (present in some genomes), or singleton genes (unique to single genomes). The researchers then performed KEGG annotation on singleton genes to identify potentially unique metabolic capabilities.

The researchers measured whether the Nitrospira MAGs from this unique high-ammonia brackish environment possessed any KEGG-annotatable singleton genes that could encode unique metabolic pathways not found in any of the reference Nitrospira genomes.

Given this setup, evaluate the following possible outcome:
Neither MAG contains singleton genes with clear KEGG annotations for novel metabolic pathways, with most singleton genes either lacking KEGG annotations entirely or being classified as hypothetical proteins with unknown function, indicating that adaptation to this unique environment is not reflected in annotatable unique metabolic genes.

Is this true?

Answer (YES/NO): NO